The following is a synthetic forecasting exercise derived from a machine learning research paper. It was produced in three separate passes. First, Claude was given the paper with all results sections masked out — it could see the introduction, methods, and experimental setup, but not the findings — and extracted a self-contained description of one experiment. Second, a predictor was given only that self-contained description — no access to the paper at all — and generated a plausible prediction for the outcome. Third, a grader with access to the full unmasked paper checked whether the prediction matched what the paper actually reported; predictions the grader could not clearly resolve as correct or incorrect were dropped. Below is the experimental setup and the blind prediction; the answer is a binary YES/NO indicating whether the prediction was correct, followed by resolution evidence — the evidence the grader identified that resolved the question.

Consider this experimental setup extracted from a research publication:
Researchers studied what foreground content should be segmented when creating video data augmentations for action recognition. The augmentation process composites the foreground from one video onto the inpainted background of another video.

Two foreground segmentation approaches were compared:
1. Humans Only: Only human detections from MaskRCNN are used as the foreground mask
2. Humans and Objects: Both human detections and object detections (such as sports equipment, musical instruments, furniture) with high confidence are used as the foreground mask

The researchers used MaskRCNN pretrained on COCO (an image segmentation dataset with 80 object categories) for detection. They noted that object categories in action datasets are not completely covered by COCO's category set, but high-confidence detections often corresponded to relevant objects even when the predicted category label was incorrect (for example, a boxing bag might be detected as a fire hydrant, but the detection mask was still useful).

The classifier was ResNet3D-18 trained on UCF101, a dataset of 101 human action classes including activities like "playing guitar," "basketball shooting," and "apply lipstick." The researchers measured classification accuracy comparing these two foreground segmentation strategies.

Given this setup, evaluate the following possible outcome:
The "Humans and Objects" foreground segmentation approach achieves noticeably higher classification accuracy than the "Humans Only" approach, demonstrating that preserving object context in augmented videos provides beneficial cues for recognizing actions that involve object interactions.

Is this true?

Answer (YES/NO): YES